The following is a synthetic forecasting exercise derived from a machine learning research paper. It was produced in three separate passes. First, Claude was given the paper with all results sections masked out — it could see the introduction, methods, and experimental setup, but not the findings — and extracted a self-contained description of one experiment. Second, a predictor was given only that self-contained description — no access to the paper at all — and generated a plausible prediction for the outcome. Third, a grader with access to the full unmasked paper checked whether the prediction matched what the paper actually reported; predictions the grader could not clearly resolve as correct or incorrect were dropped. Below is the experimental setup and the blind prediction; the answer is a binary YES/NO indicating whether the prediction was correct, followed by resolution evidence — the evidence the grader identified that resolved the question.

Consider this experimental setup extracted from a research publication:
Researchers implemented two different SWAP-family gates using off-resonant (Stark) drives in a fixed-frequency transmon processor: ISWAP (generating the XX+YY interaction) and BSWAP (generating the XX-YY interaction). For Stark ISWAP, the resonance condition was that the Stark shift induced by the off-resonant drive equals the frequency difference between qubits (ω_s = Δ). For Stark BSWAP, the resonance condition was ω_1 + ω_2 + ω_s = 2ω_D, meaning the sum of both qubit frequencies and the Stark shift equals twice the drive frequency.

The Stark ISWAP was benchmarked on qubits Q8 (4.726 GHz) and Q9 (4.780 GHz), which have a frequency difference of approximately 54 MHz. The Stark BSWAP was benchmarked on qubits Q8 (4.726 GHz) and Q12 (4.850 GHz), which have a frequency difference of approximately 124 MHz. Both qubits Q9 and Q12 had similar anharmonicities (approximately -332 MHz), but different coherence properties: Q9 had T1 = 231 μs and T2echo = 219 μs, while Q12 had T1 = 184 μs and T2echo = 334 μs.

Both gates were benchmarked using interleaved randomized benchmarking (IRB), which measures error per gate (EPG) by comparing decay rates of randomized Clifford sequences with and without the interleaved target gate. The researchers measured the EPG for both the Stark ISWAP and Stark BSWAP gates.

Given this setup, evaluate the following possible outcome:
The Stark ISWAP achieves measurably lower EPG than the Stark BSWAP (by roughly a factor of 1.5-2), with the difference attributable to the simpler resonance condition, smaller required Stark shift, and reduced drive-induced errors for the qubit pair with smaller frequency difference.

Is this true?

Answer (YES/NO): NO